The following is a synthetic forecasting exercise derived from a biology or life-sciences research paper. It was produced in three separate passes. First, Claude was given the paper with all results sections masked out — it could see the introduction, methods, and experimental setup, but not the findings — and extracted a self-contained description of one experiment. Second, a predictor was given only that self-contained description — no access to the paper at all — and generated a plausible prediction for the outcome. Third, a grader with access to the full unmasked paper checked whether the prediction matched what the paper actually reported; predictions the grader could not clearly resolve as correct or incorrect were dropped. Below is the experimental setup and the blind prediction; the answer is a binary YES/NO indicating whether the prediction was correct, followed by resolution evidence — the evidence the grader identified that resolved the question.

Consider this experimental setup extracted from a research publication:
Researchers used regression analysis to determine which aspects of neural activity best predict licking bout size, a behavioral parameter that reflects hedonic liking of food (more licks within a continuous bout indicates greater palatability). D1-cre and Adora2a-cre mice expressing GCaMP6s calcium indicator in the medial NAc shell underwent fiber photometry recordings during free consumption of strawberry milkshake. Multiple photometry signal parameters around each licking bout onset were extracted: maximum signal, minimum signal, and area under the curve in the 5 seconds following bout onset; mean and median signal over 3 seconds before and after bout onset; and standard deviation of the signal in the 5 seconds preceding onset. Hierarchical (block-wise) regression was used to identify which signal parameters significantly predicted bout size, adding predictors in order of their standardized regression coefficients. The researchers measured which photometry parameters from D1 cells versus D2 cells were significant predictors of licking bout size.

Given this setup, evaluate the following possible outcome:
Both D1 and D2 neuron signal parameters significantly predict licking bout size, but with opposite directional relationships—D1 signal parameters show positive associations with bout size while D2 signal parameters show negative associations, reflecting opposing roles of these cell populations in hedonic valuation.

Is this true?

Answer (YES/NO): NO